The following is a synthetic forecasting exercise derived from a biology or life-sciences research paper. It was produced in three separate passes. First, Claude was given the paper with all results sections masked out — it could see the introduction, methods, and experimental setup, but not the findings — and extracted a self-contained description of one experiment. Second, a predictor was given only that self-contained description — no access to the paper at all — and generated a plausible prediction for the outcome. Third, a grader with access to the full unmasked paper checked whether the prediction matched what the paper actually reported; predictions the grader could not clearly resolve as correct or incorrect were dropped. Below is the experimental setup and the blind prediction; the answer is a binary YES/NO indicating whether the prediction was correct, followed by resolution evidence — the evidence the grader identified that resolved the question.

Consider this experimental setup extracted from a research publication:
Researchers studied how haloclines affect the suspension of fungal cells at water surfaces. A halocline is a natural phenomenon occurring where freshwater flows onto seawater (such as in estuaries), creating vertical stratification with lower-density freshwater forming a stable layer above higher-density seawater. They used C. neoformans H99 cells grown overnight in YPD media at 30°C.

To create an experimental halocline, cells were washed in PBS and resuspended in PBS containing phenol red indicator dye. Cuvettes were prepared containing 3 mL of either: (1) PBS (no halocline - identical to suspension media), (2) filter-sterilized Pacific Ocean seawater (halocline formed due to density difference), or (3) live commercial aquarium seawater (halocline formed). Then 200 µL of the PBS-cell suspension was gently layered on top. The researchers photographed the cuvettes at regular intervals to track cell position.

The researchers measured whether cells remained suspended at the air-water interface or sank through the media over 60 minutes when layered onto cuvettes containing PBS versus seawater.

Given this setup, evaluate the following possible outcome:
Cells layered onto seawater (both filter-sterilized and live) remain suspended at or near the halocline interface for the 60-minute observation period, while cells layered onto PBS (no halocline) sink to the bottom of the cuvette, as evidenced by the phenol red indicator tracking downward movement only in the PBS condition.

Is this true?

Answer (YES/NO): NO